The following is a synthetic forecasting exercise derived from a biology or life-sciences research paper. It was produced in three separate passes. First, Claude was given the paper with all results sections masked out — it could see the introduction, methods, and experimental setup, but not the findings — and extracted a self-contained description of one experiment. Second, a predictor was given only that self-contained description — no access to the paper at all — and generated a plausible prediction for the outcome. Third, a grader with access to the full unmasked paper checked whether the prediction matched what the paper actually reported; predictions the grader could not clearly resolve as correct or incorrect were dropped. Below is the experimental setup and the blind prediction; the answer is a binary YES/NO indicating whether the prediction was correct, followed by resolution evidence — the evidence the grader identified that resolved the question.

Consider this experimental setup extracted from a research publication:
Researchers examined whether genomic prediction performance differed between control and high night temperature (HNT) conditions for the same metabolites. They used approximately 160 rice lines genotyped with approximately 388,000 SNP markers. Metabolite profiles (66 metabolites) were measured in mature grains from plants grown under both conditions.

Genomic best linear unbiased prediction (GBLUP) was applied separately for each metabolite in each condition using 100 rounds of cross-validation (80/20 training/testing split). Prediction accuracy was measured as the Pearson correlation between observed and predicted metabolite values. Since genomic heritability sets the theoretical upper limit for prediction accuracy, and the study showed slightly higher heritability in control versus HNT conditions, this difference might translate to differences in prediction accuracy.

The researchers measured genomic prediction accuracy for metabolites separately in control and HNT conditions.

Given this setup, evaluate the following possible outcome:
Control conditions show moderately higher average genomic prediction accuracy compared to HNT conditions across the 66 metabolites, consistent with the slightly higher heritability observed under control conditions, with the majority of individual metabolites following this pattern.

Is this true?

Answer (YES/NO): YES